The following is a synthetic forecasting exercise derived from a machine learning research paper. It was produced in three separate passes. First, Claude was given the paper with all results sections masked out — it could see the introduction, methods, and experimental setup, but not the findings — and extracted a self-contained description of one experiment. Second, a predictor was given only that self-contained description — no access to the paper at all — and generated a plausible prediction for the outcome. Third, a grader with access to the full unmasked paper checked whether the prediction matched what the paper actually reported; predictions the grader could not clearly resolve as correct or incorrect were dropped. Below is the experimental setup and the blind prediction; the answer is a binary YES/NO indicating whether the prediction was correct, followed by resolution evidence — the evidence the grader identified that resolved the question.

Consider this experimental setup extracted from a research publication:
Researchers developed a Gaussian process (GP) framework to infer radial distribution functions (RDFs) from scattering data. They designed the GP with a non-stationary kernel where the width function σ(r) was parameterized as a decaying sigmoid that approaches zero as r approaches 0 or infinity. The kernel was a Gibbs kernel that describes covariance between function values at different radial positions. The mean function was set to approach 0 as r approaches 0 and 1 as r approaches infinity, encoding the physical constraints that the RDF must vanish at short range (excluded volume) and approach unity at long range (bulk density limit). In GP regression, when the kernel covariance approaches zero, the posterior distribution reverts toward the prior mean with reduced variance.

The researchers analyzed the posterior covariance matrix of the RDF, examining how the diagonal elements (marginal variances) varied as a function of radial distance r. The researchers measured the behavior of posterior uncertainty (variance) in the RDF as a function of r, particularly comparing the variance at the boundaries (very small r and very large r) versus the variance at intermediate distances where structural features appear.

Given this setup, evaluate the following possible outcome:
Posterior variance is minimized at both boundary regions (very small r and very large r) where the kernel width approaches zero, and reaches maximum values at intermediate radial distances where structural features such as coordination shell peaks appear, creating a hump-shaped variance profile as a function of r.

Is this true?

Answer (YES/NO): YES